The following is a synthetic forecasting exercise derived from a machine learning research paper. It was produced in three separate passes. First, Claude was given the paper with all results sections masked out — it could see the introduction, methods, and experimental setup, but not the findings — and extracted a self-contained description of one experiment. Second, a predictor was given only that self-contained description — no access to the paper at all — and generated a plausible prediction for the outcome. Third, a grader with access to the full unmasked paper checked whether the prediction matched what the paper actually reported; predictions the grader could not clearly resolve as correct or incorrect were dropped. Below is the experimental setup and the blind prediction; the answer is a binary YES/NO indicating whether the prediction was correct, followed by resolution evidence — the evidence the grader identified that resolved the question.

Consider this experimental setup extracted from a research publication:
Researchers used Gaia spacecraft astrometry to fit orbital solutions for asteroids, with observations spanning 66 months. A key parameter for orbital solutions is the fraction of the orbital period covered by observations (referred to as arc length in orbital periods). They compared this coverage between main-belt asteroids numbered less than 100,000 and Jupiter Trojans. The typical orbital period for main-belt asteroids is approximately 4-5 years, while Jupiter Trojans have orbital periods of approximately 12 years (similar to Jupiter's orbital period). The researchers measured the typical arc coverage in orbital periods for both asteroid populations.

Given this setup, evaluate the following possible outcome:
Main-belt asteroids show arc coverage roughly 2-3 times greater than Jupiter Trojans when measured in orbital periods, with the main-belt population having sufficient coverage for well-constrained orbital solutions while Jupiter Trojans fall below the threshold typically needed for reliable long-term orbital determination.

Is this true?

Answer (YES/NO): YES